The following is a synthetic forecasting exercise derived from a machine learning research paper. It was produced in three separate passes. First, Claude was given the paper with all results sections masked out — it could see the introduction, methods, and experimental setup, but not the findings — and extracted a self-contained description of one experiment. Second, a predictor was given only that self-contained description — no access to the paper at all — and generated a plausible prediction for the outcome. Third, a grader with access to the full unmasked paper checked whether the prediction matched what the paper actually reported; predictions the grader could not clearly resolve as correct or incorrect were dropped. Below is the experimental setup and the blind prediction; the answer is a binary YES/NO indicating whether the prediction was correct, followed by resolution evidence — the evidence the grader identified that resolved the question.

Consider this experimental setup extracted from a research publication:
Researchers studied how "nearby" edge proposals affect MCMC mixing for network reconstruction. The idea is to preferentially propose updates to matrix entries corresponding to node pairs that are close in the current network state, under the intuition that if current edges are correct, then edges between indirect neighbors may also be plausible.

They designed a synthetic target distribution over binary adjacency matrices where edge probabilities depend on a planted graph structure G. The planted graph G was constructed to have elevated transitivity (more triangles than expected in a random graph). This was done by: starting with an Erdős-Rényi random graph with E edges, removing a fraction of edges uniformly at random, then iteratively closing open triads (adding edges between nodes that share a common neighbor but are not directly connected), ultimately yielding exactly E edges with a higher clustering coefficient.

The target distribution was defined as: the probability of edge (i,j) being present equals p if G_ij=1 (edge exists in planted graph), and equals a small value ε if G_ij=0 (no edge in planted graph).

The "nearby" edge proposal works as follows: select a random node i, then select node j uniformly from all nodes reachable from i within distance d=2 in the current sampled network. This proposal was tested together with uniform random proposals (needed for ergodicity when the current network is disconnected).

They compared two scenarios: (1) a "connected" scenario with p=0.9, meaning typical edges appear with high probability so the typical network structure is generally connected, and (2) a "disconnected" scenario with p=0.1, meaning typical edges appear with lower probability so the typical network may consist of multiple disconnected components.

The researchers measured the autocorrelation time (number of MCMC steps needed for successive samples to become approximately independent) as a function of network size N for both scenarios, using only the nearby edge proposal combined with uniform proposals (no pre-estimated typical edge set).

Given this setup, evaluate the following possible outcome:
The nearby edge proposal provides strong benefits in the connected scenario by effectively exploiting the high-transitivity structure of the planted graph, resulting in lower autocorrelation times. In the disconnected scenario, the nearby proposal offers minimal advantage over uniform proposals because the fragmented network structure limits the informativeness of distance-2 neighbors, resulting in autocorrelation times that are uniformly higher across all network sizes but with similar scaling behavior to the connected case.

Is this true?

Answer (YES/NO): NO